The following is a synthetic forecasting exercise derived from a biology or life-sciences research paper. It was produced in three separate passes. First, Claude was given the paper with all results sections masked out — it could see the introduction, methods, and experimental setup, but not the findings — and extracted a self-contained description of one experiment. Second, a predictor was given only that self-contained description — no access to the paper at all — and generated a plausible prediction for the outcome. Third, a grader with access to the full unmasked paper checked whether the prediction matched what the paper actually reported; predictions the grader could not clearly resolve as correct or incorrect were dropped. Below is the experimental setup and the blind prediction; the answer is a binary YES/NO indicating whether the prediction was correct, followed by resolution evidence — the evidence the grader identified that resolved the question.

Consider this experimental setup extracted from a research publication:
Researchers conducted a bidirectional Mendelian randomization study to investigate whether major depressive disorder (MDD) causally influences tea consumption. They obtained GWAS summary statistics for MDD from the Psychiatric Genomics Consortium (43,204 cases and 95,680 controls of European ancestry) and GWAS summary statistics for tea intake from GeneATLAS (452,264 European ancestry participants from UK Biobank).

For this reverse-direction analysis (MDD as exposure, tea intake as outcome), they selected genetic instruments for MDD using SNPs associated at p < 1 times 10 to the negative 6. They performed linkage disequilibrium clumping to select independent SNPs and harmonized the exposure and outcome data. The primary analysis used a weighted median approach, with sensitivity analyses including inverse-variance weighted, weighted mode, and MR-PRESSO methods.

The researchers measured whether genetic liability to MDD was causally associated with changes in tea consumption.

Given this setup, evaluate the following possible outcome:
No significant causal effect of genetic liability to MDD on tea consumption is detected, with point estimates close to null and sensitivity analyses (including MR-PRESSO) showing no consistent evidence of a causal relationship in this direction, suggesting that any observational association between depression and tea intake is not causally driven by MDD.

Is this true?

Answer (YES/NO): NO